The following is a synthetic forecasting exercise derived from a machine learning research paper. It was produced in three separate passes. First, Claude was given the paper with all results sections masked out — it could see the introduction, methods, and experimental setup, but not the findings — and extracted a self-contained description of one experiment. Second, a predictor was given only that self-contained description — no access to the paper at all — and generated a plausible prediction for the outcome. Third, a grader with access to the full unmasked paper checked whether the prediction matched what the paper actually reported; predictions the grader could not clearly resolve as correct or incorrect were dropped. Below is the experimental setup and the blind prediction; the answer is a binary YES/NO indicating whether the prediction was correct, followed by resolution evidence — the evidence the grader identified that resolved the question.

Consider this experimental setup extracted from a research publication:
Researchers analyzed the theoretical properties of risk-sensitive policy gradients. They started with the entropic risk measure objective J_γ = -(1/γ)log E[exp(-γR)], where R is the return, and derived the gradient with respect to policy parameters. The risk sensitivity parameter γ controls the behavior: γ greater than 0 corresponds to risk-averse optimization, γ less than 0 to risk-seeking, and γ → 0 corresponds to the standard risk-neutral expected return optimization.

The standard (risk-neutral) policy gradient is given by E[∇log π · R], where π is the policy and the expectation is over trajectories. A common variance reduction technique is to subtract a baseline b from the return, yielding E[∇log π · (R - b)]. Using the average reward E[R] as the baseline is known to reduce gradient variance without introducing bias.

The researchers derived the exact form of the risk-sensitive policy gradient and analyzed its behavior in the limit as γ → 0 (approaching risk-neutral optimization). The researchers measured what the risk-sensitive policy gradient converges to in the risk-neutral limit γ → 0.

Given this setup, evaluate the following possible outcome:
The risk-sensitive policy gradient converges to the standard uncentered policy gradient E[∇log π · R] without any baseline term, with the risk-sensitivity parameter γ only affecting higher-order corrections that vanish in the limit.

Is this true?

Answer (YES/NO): NO